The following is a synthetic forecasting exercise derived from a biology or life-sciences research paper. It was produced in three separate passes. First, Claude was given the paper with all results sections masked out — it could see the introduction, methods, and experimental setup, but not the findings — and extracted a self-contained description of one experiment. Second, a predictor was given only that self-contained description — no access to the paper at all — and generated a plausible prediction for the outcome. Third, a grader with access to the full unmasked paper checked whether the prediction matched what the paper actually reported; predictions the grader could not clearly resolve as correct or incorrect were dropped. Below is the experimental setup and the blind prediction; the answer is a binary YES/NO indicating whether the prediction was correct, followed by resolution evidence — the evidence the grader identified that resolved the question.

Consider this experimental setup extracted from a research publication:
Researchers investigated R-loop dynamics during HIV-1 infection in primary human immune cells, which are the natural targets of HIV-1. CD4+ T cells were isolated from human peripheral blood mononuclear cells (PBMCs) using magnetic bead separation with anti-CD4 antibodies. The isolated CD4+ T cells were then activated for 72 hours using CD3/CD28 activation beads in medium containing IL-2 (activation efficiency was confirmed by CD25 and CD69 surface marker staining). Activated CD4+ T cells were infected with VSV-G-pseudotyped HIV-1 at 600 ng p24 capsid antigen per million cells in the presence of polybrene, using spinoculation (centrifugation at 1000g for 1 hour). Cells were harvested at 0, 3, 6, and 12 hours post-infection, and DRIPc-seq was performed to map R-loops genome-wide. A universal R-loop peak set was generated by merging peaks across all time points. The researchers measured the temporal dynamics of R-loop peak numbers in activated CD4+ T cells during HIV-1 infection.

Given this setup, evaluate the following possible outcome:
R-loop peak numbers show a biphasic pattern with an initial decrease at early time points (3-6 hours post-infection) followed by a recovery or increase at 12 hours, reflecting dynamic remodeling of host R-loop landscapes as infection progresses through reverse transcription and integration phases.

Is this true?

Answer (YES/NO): NO